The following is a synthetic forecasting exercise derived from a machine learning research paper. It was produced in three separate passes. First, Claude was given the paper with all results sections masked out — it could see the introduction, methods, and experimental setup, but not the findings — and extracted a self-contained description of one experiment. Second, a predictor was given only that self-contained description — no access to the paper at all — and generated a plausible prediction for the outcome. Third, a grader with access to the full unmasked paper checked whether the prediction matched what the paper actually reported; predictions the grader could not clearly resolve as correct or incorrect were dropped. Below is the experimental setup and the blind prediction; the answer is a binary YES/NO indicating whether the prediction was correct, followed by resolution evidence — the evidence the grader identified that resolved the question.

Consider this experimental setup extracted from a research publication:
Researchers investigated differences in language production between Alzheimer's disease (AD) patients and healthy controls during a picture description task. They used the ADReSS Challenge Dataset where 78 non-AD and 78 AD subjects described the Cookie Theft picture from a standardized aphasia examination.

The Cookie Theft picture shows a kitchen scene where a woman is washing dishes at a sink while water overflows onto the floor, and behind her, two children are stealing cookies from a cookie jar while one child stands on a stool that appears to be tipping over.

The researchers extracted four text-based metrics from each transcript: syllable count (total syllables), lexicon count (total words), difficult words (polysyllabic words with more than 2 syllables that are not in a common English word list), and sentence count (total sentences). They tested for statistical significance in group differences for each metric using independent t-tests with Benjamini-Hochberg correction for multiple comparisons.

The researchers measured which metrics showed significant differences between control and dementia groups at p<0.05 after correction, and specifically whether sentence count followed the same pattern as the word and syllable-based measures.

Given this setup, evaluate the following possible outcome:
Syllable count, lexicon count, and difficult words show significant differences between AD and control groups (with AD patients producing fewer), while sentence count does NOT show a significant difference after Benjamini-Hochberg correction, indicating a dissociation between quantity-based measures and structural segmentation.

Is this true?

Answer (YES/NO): YES